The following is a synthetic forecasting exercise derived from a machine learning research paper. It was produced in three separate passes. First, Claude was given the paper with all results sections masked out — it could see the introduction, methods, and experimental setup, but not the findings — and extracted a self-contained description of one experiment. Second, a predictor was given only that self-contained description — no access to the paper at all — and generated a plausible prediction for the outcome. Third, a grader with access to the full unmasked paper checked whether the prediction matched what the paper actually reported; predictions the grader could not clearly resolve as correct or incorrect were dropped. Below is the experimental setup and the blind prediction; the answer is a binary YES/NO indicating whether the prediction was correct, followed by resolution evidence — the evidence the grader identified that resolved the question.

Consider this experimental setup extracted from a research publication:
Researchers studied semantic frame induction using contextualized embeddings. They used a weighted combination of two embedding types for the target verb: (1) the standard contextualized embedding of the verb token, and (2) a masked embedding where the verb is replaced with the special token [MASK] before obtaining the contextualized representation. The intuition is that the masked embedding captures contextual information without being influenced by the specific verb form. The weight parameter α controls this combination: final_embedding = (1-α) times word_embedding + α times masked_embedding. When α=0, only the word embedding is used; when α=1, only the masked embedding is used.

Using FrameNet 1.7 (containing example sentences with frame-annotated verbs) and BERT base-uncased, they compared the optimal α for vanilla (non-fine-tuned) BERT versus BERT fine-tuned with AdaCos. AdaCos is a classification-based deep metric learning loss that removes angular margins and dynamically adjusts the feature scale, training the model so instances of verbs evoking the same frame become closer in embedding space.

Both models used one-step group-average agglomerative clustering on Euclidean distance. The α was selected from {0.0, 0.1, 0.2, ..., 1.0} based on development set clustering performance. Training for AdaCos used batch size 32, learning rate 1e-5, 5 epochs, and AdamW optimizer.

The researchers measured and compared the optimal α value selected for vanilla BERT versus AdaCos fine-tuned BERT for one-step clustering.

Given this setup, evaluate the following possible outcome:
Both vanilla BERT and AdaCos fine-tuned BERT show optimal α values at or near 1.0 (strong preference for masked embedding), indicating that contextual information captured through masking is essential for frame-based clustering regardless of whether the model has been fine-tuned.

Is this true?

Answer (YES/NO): NO